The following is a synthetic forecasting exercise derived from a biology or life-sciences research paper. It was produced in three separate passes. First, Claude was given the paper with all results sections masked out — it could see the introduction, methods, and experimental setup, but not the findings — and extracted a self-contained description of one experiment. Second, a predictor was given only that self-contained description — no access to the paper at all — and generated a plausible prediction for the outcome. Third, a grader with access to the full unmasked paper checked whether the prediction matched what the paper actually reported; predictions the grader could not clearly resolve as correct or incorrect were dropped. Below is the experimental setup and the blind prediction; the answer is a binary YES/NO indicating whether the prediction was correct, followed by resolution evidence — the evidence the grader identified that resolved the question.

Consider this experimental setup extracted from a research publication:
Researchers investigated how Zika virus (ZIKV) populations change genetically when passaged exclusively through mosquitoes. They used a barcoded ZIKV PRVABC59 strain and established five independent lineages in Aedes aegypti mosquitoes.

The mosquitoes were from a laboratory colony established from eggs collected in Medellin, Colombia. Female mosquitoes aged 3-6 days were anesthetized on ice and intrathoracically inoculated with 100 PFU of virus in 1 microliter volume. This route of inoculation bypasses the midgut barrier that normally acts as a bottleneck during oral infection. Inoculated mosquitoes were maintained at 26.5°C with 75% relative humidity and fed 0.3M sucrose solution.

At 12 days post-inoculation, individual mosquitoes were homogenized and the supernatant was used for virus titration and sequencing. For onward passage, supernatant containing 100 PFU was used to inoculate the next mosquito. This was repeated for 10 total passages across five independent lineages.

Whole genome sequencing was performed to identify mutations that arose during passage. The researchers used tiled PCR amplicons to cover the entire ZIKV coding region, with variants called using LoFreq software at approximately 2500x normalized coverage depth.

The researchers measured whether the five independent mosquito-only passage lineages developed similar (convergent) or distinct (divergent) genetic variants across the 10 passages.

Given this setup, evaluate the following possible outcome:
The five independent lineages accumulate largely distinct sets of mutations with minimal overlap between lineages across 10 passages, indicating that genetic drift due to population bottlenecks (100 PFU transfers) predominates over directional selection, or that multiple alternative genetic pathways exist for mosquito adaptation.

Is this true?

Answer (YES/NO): YES